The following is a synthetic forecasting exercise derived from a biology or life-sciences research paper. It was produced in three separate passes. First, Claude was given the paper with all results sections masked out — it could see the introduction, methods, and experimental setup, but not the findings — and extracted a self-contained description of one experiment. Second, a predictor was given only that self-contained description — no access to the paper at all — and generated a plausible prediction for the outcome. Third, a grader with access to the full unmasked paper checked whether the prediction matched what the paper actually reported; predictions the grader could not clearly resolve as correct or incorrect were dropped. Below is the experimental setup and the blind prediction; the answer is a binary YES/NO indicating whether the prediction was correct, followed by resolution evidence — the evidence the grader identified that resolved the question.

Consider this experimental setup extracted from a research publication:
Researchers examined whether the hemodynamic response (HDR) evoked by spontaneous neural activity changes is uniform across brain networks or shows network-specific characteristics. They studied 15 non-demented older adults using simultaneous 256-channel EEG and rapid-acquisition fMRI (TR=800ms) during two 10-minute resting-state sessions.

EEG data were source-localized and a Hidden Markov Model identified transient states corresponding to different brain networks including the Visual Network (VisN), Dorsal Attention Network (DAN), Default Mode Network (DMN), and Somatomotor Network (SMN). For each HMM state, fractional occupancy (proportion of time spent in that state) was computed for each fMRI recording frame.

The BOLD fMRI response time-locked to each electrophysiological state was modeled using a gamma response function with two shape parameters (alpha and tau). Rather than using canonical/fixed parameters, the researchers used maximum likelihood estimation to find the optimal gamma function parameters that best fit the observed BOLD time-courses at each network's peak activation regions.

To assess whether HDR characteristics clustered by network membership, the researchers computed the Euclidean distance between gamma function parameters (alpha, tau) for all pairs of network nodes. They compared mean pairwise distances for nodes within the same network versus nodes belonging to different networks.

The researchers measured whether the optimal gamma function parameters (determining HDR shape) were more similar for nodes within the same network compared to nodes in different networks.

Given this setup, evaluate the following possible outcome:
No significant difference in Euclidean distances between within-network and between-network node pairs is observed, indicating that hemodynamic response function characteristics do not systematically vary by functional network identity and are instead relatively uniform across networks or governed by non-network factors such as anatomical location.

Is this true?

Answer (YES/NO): NO